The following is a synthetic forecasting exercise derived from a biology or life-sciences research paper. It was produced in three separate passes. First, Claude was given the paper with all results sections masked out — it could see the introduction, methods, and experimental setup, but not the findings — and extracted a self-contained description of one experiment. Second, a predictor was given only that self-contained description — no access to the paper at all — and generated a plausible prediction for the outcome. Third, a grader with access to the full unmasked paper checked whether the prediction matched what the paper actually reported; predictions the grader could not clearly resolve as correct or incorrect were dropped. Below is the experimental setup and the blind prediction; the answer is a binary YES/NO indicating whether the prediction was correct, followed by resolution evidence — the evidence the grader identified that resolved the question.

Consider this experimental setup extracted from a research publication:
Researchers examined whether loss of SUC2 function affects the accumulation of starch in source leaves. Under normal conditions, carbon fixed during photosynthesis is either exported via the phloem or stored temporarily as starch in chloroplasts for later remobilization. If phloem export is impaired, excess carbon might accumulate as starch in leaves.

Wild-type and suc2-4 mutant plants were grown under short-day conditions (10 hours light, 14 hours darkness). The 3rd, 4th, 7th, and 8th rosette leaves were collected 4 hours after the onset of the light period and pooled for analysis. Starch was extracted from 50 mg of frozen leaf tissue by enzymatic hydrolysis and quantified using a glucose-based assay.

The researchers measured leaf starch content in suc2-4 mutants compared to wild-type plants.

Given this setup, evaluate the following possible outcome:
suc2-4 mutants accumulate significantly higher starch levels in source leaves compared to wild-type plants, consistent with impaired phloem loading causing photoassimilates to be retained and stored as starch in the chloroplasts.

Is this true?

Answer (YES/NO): YES